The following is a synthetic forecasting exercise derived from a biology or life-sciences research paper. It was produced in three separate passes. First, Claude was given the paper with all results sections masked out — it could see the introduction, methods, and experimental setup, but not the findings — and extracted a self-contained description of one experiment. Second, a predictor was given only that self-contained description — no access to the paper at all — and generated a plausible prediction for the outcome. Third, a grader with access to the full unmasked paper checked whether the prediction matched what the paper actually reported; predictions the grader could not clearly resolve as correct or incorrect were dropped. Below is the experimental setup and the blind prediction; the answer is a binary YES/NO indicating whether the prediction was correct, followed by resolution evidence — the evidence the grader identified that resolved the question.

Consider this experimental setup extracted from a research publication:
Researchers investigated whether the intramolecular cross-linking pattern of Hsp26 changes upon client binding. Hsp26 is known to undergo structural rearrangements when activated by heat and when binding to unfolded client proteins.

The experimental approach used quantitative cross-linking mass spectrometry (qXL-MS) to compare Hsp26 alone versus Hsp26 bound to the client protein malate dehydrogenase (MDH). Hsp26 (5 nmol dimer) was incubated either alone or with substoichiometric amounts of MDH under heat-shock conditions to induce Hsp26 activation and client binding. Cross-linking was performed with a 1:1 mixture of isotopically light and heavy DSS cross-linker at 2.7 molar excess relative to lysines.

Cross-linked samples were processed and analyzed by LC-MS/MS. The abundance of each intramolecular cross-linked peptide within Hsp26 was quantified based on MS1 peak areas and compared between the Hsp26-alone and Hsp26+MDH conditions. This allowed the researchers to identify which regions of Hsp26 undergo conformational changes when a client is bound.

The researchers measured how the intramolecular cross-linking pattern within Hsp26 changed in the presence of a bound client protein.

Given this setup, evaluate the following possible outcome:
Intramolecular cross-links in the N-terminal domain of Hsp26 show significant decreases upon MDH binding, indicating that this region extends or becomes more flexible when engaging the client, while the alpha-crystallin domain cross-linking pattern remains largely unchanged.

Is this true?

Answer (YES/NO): NO